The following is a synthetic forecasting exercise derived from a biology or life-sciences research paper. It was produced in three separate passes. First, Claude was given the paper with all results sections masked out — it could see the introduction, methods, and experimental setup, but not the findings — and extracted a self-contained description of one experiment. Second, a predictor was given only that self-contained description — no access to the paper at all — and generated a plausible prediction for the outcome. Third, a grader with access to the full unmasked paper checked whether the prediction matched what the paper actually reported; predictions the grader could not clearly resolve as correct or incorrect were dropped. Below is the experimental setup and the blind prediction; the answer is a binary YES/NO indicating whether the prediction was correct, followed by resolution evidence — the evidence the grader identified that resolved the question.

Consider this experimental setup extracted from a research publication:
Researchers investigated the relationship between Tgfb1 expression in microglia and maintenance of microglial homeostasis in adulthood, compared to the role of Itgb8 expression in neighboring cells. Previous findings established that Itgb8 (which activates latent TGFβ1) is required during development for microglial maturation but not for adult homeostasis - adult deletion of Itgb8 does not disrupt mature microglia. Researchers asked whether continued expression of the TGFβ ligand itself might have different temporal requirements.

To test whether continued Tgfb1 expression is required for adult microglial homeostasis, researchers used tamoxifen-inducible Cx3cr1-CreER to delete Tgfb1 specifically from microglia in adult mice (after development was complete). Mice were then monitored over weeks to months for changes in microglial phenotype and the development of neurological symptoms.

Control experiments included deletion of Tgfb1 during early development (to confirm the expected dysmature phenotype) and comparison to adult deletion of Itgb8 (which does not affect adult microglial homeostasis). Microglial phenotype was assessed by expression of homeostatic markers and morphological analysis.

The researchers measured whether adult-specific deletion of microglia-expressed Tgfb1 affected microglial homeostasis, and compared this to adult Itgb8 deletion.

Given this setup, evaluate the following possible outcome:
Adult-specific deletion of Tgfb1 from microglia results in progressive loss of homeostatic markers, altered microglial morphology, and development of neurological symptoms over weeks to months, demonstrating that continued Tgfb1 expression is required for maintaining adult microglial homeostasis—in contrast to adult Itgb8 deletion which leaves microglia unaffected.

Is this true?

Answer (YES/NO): NO